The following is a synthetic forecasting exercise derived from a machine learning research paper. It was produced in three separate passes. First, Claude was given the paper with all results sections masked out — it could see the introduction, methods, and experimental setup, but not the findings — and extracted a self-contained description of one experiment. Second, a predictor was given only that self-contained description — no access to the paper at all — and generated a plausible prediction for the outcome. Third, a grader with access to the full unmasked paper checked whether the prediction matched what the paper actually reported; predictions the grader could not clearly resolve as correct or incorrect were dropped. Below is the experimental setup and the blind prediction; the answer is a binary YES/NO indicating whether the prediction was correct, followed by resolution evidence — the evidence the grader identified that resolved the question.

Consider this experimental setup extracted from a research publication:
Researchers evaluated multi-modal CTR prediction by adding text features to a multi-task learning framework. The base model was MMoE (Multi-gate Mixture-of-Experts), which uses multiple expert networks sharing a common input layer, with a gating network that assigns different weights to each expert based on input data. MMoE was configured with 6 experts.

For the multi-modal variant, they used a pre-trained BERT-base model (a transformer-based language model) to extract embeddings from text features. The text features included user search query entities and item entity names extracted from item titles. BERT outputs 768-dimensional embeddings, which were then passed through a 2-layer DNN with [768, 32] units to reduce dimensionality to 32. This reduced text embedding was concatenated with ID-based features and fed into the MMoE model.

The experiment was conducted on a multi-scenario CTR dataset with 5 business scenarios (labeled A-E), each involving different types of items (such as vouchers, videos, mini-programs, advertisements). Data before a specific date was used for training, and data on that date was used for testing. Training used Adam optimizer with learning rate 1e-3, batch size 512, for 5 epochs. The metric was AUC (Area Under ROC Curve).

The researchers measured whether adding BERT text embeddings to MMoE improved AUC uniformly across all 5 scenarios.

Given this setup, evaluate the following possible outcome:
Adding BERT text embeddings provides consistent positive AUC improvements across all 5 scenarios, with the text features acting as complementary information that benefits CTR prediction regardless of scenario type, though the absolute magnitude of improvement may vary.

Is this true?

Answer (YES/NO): NO